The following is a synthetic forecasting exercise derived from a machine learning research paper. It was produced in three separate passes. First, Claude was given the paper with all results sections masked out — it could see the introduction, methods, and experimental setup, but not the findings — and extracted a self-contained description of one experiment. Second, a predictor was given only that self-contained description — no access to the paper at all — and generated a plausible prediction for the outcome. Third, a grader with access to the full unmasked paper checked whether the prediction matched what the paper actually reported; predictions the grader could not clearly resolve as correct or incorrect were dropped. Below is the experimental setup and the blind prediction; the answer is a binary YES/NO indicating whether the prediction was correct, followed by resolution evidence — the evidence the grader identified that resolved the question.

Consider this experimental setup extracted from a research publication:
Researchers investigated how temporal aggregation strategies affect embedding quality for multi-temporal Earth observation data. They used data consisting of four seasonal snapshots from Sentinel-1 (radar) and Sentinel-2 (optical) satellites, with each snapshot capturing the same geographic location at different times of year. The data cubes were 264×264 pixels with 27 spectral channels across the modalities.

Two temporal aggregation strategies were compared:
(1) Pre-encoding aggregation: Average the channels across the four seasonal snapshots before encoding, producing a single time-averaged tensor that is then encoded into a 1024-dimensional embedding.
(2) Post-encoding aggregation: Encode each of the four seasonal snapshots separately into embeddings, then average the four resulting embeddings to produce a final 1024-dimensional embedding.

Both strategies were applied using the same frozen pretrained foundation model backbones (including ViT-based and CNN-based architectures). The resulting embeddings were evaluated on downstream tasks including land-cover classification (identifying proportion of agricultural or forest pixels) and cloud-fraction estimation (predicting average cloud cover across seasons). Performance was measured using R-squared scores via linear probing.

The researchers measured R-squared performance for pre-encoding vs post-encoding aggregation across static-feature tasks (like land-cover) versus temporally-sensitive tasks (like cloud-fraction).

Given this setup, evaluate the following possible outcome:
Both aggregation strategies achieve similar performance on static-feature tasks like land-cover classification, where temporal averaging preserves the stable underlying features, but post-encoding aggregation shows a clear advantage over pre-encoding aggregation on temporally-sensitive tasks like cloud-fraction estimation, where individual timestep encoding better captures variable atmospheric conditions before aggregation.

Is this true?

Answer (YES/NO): NO